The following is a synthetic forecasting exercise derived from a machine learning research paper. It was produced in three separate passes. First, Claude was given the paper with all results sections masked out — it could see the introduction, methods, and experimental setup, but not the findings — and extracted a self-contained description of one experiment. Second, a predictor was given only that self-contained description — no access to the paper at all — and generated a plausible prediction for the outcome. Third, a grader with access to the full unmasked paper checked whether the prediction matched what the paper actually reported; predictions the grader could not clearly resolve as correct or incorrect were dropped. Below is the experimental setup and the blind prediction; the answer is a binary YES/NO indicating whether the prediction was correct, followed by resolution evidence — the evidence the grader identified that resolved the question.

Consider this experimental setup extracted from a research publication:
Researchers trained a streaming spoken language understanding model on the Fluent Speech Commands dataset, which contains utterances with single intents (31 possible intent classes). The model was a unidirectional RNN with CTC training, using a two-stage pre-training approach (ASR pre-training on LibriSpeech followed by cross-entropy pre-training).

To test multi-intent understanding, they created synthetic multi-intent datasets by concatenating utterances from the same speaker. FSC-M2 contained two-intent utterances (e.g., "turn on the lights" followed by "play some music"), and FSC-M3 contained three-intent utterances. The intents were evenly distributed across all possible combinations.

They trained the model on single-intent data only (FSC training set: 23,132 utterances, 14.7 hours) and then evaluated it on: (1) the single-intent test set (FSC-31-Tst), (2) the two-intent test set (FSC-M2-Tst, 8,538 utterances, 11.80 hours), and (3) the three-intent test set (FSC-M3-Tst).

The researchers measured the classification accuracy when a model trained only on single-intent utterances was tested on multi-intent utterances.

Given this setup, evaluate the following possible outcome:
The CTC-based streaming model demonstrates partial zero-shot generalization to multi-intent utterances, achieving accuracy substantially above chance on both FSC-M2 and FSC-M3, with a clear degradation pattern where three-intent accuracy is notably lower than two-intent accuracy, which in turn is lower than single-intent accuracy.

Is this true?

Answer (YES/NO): YES